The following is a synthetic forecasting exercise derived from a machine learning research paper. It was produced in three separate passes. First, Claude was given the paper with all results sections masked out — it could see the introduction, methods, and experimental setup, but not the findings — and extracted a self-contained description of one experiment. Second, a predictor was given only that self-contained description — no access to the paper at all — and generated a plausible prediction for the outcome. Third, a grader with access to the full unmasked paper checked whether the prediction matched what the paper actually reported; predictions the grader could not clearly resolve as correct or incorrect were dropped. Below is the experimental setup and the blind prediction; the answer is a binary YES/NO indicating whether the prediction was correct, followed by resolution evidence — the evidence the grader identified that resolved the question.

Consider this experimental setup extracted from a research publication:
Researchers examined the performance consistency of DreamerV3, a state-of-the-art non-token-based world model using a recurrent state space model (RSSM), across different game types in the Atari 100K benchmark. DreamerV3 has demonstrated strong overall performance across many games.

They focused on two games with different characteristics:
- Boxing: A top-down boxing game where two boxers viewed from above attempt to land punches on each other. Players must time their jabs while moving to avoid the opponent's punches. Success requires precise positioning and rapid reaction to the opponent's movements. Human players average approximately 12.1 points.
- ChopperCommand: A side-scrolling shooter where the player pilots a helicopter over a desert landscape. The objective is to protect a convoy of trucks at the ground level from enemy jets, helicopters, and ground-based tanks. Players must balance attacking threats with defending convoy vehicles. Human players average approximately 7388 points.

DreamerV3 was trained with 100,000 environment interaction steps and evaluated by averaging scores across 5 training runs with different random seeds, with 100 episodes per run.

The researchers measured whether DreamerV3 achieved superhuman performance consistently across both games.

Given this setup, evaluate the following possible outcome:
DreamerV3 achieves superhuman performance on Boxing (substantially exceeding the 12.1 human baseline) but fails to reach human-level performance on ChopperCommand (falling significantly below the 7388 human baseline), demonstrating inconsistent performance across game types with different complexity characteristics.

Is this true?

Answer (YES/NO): YES